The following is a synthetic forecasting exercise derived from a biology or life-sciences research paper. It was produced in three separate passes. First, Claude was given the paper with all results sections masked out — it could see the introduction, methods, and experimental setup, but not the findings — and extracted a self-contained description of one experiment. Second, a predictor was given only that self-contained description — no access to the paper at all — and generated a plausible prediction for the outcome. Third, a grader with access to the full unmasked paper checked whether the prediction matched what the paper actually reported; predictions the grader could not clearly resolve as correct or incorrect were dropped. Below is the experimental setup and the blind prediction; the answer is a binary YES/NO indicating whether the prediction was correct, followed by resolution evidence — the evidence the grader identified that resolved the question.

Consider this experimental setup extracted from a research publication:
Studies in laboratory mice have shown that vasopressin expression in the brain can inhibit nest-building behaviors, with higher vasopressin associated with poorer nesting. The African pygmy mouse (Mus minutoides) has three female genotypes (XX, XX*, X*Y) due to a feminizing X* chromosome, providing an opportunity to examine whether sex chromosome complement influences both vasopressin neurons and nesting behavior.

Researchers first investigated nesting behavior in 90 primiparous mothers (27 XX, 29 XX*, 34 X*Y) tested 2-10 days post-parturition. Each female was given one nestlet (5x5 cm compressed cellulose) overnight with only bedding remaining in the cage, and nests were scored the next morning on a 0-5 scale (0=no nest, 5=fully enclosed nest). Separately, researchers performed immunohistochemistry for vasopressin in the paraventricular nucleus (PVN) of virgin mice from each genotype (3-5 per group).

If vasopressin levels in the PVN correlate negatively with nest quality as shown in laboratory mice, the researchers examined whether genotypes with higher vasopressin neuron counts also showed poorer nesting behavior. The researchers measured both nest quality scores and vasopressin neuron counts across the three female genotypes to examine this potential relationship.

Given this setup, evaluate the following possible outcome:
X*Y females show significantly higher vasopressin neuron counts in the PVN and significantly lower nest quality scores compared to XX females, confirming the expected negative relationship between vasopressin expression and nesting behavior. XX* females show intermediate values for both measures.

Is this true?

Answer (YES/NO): NO